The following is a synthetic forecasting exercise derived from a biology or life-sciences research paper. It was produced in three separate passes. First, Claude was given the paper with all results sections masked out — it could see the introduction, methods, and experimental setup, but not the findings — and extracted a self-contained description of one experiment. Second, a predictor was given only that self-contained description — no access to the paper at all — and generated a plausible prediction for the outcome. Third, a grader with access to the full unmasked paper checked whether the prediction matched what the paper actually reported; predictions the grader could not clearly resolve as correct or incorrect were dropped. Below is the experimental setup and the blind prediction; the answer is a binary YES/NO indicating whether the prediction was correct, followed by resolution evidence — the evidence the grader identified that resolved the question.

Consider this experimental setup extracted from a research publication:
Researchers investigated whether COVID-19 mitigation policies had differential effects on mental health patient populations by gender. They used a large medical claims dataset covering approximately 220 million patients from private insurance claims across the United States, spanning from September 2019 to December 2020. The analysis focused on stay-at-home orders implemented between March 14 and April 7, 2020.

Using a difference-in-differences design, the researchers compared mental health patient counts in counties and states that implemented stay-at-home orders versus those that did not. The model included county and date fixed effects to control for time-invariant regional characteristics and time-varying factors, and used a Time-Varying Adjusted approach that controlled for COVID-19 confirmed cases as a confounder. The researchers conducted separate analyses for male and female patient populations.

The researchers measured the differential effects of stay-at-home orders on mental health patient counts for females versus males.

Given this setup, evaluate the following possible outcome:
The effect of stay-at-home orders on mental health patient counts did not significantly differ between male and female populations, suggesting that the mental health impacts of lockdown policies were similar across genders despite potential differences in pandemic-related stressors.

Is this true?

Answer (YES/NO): NO